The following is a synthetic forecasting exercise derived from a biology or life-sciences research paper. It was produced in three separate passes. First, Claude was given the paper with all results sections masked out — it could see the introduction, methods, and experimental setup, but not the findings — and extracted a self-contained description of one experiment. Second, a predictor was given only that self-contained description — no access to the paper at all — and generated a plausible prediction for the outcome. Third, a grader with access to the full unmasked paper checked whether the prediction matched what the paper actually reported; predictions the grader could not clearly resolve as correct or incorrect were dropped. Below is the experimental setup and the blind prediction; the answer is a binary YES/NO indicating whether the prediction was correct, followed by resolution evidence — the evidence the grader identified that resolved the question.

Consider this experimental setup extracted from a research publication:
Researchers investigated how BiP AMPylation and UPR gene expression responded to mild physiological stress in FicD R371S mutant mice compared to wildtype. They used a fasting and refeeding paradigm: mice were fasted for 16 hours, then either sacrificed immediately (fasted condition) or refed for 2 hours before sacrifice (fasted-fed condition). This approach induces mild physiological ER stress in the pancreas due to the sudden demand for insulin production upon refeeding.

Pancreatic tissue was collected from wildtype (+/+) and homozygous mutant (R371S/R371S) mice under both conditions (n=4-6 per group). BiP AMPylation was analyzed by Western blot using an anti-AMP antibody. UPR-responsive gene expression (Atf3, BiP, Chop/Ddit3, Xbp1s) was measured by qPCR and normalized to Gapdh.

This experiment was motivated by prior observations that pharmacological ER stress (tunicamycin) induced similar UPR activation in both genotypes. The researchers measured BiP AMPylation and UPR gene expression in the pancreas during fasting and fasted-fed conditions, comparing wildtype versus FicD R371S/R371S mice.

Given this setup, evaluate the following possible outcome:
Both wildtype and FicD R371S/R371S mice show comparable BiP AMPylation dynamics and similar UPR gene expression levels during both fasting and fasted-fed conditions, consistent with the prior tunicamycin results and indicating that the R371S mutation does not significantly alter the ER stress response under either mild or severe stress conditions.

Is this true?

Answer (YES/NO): NO